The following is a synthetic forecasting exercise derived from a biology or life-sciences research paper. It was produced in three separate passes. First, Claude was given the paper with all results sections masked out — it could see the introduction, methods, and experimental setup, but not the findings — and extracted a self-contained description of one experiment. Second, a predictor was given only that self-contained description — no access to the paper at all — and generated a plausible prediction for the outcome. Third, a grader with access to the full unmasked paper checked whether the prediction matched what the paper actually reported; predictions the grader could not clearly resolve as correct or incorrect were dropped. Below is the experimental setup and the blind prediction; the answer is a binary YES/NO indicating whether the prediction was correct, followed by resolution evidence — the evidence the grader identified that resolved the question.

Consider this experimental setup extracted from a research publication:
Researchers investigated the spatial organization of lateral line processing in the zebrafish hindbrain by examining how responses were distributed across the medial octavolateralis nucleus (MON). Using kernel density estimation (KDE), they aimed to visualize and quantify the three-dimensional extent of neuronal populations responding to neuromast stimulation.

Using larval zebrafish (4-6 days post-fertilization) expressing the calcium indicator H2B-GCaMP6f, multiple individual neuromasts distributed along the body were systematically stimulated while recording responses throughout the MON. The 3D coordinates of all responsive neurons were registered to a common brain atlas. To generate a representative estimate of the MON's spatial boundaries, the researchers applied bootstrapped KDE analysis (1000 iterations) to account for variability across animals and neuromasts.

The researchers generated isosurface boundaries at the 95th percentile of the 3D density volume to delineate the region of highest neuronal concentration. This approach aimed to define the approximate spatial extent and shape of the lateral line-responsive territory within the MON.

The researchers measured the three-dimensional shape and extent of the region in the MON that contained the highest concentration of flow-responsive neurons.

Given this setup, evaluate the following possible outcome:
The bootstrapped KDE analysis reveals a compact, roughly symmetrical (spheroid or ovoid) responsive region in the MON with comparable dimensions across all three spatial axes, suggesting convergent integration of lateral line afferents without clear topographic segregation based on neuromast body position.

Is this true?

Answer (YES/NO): NO